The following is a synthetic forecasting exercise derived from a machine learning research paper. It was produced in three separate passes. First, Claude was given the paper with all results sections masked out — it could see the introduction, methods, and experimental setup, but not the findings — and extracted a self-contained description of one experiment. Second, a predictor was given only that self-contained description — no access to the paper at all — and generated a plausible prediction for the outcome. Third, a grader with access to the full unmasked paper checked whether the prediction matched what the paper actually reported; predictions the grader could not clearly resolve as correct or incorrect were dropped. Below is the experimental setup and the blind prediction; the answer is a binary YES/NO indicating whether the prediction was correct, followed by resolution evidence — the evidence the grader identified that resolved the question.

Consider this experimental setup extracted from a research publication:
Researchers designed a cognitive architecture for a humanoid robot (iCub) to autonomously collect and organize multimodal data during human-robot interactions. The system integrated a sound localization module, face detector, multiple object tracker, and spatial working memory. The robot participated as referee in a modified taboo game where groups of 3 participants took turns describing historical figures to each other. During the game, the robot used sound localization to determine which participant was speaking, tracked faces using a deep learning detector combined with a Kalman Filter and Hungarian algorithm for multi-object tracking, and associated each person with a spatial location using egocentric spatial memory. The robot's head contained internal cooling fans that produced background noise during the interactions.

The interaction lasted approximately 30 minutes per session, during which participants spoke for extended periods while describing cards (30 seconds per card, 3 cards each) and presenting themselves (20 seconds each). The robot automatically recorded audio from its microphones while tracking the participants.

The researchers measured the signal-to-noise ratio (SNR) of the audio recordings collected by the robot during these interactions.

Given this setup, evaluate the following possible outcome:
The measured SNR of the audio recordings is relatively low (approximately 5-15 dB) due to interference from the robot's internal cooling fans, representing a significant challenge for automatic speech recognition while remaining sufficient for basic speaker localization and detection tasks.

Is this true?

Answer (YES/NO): YES